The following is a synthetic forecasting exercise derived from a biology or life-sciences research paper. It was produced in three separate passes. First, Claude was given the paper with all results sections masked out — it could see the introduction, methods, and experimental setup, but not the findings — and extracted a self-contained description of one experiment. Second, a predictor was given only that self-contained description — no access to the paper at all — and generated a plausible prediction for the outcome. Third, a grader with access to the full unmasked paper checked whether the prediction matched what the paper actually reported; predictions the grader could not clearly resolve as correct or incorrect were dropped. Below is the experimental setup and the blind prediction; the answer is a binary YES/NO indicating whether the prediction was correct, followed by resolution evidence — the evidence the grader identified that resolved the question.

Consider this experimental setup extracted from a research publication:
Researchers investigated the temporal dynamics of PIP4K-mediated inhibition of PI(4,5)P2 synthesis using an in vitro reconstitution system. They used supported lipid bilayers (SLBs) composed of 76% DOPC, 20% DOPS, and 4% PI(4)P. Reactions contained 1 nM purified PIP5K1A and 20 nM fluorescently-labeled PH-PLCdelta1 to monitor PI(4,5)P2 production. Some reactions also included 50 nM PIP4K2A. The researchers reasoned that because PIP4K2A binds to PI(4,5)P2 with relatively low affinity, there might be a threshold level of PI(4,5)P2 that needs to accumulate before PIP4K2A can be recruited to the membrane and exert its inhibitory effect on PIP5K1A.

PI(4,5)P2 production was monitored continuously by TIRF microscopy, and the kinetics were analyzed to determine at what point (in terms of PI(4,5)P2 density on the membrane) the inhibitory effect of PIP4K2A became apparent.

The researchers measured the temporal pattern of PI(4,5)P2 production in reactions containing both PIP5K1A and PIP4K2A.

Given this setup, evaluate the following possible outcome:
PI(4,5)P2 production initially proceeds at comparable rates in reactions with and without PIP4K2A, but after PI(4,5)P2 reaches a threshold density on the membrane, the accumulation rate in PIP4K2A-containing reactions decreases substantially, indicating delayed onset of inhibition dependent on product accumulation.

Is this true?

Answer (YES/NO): YES